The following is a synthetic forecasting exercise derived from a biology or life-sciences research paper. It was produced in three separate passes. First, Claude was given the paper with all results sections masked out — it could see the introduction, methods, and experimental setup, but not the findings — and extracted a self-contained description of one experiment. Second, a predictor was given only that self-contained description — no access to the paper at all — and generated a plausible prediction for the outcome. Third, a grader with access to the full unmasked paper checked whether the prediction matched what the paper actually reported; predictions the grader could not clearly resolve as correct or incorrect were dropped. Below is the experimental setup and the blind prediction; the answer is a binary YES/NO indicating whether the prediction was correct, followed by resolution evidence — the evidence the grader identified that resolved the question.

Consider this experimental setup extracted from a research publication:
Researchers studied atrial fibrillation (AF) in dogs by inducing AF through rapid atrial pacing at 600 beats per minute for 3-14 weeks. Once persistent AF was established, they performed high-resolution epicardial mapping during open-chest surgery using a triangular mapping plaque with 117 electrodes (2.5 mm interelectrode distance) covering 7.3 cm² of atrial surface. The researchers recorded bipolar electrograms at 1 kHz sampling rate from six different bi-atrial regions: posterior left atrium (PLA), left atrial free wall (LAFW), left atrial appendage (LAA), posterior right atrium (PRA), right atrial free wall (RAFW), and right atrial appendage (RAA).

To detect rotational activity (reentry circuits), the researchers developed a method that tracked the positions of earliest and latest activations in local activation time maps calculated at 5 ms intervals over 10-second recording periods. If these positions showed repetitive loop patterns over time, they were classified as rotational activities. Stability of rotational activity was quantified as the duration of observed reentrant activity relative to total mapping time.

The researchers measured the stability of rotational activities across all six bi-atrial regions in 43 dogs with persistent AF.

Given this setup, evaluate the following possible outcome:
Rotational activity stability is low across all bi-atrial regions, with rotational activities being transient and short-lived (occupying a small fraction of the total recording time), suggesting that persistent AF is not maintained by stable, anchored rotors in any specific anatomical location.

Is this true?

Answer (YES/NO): NO